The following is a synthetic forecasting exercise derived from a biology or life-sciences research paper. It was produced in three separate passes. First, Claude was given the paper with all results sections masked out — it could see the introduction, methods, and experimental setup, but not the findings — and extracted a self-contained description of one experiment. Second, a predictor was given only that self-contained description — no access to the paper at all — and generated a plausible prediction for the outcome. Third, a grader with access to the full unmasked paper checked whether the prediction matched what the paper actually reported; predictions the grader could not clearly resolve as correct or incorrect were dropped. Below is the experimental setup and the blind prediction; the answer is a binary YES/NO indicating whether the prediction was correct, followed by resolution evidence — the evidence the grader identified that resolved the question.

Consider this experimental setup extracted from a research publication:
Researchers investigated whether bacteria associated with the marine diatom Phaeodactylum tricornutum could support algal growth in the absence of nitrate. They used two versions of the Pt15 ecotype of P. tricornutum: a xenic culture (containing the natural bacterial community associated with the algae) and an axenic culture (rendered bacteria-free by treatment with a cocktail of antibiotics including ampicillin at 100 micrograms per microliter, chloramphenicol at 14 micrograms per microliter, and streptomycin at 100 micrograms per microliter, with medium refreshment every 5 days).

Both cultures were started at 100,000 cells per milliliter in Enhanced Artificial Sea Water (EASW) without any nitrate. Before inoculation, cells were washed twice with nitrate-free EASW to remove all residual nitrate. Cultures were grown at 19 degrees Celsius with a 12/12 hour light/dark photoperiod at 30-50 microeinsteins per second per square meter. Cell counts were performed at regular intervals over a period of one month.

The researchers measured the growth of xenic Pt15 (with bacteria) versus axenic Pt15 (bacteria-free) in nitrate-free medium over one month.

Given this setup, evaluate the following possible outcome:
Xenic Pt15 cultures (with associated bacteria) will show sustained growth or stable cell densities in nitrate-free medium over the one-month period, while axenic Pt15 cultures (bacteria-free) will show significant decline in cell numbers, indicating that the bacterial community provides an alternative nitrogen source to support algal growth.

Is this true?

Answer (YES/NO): YES